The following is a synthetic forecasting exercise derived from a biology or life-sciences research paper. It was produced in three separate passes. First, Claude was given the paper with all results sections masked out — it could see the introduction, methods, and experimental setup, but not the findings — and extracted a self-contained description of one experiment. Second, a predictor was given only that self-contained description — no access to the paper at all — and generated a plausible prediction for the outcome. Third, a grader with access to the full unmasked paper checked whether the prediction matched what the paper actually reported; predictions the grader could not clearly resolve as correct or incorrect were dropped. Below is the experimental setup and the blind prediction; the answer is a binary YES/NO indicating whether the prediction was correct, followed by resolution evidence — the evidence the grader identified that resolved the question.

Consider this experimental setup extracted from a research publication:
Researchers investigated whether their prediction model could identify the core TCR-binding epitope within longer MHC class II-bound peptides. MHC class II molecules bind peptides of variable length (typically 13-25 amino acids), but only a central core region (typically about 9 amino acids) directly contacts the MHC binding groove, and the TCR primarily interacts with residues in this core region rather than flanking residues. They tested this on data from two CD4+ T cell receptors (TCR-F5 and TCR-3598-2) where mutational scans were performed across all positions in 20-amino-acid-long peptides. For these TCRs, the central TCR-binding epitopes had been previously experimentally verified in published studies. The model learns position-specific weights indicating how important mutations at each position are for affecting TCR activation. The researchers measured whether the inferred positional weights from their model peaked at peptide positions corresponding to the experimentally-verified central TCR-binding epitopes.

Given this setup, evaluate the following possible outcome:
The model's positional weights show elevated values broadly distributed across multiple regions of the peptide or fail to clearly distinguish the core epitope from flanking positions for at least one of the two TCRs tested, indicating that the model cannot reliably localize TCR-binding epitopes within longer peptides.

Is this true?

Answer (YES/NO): NO